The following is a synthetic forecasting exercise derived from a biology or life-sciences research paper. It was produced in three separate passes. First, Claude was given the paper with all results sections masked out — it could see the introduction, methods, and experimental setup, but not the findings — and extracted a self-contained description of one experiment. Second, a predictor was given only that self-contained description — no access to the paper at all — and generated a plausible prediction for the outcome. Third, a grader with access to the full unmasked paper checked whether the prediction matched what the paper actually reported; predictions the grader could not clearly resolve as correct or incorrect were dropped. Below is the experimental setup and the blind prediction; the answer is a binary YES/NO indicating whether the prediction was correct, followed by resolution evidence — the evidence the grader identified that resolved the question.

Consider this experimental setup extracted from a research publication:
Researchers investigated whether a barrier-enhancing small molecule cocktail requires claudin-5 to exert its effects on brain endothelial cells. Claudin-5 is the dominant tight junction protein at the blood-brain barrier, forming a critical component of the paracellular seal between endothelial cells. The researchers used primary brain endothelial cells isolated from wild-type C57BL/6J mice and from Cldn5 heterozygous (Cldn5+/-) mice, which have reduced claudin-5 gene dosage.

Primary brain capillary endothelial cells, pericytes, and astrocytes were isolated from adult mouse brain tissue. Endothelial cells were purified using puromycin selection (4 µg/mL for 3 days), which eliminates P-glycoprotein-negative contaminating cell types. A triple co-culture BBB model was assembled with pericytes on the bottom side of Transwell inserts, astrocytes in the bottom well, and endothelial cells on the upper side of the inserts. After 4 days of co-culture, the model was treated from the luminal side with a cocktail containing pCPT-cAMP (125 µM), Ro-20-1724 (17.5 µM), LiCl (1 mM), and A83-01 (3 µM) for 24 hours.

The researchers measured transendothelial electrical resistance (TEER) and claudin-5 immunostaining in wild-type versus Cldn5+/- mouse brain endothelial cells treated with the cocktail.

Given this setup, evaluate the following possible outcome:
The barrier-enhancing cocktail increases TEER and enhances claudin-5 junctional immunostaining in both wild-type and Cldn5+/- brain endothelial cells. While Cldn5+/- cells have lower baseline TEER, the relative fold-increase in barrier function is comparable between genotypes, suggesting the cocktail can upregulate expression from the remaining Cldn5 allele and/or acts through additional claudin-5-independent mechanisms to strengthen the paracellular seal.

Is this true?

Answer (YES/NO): NO